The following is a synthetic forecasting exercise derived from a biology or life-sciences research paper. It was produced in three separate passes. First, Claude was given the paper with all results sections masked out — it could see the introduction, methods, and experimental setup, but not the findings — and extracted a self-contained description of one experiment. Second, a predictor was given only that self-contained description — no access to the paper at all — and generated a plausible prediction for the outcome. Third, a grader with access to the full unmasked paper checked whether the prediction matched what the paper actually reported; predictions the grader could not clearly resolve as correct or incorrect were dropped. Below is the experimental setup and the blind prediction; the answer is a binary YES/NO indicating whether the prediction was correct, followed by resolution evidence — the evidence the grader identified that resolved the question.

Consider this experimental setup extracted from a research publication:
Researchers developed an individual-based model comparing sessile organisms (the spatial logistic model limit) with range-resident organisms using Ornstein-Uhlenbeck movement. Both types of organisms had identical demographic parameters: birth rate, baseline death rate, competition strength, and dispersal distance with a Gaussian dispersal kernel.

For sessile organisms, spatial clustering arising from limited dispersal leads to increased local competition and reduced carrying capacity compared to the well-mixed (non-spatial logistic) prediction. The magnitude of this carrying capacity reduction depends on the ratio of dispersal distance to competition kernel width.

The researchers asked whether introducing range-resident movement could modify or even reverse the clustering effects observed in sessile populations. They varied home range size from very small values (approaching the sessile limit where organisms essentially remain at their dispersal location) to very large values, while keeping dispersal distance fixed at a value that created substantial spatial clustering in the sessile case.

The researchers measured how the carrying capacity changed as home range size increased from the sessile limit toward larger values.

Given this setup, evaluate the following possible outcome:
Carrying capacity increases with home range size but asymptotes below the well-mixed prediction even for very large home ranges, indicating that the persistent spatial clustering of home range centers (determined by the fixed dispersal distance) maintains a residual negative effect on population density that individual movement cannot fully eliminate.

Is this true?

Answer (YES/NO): NO